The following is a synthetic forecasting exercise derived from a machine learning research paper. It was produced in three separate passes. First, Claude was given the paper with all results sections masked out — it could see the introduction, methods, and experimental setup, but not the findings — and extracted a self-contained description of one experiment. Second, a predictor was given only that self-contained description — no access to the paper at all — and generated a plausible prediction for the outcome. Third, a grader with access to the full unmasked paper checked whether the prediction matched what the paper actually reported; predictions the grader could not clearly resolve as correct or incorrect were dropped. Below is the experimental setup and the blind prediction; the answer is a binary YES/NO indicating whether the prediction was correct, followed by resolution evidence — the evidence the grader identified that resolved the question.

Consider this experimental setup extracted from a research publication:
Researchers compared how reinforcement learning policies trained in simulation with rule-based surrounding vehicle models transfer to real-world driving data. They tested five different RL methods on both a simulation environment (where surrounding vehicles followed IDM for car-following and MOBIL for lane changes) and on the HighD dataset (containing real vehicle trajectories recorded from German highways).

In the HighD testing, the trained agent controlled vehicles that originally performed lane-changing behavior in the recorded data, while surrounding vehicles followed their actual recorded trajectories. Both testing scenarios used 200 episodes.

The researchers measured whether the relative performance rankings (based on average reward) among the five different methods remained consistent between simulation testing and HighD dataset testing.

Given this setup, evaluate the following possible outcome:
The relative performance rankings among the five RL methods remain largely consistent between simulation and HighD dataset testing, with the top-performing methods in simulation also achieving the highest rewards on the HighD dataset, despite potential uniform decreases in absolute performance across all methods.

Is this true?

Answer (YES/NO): YES